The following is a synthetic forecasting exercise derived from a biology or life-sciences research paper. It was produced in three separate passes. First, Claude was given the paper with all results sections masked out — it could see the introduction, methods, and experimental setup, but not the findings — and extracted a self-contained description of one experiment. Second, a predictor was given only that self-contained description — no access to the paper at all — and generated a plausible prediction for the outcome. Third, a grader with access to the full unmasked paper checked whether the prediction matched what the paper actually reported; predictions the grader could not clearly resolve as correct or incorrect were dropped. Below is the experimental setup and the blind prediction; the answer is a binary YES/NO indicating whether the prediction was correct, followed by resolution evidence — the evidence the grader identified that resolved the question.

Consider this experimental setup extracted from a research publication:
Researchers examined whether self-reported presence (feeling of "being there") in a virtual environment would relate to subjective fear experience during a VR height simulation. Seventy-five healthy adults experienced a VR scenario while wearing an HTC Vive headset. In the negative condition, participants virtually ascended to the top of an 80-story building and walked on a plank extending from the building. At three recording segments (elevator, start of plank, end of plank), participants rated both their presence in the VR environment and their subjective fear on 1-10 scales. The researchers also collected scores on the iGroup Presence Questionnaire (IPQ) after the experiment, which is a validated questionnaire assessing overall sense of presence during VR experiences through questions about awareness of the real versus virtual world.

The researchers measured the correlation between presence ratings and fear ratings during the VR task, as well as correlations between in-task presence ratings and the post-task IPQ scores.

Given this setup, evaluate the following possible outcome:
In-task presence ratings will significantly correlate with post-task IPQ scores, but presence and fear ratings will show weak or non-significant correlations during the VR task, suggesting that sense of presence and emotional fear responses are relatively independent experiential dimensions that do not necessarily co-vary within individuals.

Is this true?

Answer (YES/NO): NO